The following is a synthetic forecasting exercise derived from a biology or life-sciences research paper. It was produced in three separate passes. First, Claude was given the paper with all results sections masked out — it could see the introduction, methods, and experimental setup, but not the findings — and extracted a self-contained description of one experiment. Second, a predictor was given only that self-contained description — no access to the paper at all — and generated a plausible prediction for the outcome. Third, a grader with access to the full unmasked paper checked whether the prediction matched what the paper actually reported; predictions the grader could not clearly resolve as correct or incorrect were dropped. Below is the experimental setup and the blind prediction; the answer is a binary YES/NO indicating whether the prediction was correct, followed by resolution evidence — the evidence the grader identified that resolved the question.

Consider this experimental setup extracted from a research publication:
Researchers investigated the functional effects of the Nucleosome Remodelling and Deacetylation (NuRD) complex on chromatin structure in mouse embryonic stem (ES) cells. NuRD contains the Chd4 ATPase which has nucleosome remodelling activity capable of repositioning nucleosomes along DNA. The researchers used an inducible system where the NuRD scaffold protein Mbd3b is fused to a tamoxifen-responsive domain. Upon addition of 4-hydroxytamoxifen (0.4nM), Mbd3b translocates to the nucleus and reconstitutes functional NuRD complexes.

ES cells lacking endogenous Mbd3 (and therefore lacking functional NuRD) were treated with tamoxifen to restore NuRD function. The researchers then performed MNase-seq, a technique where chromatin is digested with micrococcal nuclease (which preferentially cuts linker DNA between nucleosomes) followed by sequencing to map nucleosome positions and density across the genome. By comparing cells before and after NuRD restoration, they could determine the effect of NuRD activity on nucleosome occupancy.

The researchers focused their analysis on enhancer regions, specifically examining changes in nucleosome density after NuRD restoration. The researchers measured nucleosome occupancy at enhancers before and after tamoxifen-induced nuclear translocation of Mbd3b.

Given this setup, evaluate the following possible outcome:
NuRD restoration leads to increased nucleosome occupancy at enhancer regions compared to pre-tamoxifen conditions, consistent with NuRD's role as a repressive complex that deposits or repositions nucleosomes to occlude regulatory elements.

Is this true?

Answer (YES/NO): NO